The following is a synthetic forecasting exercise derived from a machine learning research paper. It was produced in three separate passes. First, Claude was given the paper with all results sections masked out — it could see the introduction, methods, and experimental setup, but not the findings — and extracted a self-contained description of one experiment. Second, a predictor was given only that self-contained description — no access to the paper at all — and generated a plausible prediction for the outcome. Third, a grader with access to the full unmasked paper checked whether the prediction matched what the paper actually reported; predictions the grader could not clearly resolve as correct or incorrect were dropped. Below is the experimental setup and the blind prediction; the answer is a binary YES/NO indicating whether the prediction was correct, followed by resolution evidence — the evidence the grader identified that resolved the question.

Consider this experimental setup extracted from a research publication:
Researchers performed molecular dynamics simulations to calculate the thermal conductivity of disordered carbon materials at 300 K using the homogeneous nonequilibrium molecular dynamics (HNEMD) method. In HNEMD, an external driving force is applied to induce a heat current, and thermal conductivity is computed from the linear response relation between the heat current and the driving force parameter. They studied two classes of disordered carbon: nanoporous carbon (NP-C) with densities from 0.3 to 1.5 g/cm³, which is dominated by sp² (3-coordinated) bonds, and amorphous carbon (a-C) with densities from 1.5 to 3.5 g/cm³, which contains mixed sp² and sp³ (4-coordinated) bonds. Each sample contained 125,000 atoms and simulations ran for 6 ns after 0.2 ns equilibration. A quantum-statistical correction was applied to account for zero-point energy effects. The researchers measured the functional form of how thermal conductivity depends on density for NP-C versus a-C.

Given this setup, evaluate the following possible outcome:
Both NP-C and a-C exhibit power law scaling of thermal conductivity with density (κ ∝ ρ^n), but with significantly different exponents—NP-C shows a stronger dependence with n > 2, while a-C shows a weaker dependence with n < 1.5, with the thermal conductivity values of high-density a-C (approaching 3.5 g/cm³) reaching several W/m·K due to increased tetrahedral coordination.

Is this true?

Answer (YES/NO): NO